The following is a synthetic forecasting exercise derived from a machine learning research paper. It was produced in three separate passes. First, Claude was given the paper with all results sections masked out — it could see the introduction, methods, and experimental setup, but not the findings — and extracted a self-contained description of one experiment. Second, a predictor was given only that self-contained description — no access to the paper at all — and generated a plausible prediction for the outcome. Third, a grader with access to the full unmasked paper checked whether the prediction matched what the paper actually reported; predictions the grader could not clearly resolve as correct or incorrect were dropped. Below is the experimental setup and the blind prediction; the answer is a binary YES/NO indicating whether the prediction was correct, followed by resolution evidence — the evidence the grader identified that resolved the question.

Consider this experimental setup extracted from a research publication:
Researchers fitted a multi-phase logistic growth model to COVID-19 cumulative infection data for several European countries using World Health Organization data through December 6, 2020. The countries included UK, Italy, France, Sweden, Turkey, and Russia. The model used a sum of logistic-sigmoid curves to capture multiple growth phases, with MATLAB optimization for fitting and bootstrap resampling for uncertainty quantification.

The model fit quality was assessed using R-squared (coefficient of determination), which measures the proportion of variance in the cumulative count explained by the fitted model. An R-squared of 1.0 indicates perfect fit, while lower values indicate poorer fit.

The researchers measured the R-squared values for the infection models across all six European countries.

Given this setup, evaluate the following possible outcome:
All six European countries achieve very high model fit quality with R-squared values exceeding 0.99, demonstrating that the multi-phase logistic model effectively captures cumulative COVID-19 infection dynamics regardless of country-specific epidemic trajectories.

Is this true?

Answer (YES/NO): NO